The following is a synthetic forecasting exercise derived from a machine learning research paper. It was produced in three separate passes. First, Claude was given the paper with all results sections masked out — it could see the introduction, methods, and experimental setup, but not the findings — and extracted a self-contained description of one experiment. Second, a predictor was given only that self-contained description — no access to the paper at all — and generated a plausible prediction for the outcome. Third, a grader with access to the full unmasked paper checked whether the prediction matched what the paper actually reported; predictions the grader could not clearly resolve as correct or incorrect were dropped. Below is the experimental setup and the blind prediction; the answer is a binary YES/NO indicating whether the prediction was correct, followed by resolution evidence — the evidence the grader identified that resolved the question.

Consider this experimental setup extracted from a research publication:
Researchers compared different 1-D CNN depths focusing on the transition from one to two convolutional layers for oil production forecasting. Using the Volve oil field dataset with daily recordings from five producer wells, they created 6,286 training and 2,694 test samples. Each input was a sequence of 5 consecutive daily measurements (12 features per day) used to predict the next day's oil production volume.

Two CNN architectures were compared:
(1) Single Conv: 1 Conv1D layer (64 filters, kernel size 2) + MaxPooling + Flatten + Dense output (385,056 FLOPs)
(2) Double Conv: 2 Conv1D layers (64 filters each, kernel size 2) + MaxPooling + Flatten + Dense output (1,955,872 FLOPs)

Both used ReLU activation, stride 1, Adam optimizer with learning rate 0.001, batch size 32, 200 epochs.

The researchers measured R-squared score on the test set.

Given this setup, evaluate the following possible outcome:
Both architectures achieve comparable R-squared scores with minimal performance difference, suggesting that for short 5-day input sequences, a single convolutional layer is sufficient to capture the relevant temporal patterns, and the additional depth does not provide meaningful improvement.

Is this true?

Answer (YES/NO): NO